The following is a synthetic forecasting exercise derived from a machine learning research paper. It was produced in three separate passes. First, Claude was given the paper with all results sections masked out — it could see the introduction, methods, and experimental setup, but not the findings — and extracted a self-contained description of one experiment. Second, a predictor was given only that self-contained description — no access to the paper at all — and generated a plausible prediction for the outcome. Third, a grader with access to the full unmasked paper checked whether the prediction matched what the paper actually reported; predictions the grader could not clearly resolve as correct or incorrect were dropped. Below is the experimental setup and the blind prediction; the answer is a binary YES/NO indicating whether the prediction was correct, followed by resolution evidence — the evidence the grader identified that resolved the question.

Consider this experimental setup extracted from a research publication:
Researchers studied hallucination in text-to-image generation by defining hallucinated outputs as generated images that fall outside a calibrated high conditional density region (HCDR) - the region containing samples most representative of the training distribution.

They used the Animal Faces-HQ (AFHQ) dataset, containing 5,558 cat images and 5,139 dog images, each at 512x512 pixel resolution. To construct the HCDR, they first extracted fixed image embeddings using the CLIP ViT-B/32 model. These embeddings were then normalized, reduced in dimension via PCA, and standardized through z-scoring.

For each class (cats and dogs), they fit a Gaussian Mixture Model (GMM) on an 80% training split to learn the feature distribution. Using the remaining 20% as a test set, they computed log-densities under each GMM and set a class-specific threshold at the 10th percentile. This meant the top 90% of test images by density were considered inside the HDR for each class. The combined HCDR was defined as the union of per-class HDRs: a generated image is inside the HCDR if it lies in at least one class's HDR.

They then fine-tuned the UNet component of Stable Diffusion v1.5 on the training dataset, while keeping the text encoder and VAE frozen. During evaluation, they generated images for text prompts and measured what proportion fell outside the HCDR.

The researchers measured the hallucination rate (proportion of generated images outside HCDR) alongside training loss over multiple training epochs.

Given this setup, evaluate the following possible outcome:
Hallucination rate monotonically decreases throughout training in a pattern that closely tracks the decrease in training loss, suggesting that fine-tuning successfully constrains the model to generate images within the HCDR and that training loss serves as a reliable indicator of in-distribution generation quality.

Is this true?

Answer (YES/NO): NO